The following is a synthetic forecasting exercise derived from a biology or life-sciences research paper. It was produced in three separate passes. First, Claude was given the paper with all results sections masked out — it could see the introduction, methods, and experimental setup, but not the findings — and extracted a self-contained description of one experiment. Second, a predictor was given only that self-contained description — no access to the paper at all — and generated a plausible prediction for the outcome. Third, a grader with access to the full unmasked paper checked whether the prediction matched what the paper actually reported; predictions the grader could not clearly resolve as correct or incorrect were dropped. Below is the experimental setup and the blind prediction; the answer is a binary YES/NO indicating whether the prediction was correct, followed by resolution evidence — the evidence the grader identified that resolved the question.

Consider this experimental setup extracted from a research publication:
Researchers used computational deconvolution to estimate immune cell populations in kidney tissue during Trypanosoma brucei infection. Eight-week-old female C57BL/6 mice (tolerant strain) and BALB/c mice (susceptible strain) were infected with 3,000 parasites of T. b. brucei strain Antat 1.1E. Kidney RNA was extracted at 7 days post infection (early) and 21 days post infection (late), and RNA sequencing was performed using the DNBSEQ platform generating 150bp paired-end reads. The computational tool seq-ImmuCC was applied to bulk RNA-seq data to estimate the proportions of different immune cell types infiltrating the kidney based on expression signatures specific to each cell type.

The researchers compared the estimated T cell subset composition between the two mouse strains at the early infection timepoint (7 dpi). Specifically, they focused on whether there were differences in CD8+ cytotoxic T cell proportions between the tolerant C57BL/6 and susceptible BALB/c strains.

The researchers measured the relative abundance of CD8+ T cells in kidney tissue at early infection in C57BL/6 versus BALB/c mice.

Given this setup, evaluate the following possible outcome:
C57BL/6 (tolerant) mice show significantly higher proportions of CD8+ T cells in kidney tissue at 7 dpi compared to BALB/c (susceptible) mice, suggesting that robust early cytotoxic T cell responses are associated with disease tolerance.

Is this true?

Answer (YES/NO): YES